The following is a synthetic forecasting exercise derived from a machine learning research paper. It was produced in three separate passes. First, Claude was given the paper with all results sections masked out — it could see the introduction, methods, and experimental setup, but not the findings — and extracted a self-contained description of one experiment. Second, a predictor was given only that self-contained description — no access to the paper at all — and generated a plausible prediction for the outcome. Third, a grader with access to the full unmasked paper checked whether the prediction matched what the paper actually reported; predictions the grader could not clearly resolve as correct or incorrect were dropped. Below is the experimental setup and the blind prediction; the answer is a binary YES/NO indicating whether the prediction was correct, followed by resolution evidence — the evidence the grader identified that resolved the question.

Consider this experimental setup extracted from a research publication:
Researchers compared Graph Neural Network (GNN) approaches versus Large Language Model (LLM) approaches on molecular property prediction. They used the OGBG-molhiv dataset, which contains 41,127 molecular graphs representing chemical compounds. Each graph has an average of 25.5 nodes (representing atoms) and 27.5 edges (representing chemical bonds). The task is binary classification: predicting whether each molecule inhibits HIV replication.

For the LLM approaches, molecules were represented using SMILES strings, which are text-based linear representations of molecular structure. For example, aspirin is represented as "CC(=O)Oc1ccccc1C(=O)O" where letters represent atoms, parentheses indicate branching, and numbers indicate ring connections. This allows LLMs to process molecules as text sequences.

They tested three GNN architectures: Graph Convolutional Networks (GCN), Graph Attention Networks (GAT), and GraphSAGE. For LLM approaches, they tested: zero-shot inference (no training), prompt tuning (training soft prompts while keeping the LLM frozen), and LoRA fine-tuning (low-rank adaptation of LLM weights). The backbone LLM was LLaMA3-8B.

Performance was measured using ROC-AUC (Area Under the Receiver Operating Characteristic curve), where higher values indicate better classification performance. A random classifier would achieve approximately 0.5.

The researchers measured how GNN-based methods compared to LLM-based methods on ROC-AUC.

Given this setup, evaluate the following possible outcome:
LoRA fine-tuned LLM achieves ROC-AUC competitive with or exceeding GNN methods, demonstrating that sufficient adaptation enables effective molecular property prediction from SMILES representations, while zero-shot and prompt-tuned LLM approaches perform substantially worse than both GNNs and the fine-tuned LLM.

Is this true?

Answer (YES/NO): YES